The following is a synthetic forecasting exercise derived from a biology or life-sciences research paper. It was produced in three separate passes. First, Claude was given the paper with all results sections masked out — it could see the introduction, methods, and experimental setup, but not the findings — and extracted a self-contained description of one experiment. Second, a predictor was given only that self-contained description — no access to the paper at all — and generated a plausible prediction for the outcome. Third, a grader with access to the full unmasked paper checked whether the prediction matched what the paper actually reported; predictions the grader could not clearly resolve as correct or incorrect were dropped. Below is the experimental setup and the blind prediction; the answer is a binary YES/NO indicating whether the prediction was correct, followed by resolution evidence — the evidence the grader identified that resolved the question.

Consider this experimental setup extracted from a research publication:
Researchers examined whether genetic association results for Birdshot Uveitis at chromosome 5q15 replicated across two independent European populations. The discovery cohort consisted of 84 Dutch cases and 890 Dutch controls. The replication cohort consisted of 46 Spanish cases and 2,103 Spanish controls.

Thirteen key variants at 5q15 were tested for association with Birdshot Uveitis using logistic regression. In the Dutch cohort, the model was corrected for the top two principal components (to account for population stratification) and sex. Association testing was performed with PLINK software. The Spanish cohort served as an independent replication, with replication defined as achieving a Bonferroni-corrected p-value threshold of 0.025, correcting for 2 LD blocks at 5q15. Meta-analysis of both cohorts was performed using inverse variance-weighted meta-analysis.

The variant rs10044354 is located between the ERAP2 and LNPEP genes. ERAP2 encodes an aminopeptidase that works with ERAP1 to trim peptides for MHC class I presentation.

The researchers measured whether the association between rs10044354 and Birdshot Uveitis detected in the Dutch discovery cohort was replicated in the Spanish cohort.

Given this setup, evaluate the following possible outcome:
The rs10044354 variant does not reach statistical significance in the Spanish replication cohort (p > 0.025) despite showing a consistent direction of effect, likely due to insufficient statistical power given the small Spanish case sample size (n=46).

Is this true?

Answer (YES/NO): NO